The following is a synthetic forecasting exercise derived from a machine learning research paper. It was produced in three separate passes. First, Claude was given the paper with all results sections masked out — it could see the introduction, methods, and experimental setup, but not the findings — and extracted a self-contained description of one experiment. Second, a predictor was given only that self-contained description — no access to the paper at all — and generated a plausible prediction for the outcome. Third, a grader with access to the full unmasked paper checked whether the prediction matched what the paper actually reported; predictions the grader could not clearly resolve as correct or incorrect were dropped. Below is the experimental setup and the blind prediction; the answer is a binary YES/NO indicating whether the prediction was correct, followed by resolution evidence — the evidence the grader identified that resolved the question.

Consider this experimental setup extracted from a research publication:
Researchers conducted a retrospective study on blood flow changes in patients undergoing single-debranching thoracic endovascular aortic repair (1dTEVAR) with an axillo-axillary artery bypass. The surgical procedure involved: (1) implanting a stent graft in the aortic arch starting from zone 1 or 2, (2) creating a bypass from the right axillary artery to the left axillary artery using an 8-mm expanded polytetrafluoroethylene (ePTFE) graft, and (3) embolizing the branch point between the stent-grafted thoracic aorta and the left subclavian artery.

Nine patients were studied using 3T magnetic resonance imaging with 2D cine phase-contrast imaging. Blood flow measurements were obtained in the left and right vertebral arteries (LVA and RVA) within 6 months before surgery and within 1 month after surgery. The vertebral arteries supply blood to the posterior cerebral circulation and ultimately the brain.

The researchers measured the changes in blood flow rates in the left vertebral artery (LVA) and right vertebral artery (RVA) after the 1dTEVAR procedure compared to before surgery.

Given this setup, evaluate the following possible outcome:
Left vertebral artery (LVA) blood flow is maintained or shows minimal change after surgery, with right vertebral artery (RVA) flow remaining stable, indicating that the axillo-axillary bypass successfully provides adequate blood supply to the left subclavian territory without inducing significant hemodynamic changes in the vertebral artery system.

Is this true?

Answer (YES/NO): NO